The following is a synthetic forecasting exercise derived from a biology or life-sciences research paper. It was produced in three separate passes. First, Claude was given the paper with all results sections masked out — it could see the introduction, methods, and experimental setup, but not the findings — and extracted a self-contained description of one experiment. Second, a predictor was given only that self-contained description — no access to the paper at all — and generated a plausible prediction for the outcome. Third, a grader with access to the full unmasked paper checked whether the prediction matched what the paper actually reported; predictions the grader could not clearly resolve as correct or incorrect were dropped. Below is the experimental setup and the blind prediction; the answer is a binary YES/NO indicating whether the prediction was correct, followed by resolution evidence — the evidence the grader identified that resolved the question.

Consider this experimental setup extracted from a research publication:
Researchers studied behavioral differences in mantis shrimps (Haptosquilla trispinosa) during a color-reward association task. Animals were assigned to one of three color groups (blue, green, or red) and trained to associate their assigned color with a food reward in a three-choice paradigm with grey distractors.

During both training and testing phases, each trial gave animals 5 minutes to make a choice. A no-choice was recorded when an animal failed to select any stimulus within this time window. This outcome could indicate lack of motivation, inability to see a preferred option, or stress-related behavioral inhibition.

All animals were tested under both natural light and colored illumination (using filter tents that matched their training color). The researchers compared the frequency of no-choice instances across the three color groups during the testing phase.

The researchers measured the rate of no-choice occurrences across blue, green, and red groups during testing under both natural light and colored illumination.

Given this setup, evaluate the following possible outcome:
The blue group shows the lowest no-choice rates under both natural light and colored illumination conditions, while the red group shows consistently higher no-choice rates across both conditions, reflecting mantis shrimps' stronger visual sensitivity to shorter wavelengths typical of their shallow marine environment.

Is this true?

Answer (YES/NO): NO